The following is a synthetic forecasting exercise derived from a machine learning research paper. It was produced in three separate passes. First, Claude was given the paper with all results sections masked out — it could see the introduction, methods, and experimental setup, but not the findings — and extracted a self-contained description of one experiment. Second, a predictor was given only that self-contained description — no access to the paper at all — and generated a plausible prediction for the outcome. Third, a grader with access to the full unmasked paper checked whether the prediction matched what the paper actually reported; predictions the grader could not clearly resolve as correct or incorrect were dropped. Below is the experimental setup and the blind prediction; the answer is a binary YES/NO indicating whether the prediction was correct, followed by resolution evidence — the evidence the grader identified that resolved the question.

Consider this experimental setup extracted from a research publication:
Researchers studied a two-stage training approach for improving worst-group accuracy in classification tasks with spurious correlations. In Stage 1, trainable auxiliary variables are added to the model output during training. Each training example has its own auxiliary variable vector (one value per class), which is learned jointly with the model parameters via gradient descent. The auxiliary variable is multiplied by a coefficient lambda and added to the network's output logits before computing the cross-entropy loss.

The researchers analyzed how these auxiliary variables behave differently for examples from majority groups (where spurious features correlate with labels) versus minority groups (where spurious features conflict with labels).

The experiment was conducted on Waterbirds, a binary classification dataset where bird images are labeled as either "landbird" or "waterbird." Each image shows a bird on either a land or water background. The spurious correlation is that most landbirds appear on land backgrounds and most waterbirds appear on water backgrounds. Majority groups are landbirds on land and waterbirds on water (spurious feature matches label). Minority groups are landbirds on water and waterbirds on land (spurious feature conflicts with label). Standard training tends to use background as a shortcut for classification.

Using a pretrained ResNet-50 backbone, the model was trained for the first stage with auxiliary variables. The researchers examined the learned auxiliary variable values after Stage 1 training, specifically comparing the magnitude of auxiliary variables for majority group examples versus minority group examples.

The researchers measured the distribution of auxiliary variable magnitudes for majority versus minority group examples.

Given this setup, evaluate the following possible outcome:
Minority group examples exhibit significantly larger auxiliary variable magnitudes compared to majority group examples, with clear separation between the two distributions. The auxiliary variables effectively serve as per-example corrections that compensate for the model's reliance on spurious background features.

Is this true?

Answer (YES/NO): YES